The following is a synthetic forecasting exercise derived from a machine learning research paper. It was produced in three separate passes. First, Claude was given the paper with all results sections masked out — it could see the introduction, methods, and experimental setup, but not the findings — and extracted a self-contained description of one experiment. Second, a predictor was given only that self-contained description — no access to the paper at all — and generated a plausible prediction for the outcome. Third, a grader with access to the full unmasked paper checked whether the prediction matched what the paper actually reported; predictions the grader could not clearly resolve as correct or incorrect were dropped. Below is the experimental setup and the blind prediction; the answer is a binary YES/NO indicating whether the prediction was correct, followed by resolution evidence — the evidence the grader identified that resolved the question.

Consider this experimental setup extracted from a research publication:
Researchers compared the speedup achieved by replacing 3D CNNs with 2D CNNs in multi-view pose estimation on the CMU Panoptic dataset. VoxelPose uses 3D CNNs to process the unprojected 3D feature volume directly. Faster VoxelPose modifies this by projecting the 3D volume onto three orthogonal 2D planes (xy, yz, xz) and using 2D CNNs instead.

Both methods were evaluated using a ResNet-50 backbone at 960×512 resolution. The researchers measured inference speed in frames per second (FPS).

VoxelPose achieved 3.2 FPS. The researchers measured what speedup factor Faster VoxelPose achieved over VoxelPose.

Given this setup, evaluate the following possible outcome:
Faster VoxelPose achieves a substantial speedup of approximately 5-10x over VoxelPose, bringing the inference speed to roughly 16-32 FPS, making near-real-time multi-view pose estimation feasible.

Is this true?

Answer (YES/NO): YES